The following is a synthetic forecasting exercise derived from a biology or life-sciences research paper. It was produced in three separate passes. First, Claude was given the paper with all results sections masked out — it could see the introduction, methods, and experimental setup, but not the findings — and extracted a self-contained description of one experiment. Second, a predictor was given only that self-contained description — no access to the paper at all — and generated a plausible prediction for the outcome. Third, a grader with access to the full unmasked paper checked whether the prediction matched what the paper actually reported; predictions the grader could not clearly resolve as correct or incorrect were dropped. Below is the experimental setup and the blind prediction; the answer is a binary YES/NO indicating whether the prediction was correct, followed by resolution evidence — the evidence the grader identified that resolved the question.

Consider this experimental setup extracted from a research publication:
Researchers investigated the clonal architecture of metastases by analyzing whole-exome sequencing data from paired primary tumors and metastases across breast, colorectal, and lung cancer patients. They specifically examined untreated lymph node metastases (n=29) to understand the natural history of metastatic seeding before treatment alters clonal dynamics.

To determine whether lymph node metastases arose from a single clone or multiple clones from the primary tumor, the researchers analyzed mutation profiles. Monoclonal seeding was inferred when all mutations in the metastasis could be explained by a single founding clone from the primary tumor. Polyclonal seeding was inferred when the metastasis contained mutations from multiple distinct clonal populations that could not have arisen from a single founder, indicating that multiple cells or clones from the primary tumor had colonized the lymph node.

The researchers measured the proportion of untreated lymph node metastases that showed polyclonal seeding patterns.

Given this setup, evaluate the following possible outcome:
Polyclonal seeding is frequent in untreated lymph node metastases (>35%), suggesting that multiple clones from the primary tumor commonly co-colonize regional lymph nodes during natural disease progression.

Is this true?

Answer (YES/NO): YES